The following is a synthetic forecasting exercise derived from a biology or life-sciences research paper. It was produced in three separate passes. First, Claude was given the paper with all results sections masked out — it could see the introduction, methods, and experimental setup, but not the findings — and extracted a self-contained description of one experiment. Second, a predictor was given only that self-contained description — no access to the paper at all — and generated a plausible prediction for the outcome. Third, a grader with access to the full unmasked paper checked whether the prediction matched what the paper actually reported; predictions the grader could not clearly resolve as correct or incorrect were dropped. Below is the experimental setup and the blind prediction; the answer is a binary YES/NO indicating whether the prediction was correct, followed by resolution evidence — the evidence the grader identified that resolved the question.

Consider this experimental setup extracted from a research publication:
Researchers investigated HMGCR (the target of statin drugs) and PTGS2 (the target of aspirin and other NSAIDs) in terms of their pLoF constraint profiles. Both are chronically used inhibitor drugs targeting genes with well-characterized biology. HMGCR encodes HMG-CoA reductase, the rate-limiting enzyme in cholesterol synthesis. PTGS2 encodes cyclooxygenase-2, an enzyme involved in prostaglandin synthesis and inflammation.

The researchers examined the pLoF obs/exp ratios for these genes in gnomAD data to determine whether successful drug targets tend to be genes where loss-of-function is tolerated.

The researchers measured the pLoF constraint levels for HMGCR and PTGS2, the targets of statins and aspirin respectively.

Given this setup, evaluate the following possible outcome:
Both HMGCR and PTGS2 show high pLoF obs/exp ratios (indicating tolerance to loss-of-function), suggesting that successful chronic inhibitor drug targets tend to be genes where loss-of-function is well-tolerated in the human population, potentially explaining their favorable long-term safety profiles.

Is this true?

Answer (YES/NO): NO